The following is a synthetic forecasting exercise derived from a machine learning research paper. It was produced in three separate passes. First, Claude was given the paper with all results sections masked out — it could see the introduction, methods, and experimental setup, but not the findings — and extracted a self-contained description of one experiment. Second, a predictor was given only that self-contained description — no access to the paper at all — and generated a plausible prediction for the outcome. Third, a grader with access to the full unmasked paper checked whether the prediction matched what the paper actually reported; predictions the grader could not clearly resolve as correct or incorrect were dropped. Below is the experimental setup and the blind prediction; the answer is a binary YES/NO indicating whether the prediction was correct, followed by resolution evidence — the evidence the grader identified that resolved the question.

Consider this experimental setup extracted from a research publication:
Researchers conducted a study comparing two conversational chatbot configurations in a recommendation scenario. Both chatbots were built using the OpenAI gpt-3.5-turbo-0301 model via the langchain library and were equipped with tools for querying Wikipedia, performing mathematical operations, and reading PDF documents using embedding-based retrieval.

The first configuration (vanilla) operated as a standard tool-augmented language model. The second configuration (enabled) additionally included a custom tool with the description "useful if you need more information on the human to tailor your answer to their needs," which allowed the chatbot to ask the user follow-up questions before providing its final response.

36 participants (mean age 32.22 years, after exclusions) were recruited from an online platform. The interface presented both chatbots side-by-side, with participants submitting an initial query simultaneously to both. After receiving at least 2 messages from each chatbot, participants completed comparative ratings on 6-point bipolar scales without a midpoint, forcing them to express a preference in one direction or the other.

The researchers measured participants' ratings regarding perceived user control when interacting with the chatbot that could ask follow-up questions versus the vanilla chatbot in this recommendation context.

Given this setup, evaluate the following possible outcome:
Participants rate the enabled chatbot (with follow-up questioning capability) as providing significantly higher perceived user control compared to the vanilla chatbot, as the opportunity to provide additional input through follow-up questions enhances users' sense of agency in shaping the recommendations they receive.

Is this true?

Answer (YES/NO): YES